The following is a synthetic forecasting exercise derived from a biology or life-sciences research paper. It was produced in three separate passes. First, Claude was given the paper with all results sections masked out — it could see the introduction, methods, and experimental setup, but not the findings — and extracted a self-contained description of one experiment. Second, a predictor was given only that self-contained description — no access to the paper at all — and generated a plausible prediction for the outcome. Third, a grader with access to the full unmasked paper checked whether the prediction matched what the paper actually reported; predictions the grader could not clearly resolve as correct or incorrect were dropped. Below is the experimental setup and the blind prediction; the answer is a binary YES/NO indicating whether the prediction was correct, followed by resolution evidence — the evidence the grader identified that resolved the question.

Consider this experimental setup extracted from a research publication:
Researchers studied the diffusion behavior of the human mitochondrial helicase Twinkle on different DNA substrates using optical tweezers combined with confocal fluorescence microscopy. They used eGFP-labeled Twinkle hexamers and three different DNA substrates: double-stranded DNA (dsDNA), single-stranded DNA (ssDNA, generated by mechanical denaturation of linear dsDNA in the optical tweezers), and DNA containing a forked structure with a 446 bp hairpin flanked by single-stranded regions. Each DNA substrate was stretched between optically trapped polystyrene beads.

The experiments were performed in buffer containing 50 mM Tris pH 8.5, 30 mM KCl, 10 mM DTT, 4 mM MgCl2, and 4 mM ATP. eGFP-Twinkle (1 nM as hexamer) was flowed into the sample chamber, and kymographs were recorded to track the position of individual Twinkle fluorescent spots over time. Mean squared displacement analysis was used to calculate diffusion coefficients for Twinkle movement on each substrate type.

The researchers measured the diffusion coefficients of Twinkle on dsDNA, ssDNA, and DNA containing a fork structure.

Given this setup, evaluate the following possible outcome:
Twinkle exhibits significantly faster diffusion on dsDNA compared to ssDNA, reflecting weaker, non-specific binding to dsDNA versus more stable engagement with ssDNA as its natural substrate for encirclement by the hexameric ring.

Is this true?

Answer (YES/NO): YES